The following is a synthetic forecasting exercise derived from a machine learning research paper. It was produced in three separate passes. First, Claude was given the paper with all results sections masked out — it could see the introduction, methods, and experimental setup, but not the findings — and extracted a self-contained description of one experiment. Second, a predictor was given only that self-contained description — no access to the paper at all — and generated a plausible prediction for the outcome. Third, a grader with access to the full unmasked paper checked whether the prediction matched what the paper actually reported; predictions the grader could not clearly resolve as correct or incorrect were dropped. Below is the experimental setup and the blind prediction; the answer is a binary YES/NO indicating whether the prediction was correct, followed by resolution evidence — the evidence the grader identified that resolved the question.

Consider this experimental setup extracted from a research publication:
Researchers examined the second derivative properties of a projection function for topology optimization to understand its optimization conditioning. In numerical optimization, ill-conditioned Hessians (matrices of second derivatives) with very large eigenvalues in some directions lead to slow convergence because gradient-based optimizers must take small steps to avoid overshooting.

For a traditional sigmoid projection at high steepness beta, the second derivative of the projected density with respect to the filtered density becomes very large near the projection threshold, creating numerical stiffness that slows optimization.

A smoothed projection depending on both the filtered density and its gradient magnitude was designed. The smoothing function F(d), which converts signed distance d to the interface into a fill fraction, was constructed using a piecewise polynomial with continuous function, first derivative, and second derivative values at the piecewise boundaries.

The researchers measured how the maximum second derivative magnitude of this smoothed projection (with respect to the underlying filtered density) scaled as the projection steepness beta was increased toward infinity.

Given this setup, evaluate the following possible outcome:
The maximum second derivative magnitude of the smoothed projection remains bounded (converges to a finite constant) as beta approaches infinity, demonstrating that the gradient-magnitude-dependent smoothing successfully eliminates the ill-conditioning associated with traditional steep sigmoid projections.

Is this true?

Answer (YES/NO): YES